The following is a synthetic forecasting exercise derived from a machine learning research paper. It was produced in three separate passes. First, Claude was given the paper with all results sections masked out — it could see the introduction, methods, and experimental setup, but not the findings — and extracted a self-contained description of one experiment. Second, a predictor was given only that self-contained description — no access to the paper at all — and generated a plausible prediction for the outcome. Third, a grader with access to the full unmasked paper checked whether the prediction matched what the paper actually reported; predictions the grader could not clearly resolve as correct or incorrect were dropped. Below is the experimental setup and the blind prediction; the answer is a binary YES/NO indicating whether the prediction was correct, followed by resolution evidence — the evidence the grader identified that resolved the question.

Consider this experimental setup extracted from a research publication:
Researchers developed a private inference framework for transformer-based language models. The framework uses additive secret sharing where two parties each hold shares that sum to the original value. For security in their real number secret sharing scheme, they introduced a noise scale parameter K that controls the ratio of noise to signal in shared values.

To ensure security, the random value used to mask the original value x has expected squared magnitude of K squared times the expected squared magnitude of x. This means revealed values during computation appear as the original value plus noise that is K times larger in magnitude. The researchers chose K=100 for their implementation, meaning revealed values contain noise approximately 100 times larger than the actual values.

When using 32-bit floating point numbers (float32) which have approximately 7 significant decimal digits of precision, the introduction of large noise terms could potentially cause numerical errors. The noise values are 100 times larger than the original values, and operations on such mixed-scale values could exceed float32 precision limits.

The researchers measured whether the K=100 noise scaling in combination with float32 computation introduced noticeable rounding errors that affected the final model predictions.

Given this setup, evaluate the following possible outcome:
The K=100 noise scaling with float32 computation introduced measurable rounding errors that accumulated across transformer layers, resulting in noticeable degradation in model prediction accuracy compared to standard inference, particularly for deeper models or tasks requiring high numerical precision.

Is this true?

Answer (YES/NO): NO